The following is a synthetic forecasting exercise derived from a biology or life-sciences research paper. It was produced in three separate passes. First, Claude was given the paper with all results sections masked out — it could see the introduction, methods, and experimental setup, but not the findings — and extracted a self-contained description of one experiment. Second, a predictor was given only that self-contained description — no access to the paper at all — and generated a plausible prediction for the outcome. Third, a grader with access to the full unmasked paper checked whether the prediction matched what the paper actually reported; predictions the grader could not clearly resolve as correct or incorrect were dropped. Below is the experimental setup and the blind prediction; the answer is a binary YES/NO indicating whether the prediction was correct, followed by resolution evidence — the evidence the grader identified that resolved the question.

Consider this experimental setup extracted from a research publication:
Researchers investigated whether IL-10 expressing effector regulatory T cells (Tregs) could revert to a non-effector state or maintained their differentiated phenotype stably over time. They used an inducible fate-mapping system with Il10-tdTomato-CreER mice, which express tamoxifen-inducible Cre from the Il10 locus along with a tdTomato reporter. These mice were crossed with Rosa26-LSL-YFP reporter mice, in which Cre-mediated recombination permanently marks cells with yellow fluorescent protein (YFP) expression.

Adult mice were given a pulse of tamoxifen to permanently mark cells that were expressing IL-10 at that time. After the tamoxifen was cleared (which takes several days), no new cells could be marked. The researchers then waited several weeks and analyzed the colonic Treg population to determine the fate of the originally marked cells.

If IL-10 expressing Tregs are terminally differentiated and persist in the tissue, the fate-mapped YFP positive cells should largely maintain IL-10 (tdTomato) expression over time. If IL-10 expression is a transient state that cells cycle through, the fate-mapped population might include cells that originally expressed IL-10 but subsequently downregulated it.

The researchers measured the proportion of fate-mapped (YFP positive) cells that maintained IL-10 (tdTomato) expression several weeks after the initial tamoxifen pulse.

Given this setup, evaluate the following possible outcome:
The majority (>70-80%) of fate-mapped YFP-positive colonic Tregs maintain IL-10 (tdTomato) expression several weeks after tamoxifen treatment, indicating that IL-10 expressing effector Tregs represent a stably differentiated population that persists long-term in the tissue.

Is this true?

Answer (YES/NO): YES